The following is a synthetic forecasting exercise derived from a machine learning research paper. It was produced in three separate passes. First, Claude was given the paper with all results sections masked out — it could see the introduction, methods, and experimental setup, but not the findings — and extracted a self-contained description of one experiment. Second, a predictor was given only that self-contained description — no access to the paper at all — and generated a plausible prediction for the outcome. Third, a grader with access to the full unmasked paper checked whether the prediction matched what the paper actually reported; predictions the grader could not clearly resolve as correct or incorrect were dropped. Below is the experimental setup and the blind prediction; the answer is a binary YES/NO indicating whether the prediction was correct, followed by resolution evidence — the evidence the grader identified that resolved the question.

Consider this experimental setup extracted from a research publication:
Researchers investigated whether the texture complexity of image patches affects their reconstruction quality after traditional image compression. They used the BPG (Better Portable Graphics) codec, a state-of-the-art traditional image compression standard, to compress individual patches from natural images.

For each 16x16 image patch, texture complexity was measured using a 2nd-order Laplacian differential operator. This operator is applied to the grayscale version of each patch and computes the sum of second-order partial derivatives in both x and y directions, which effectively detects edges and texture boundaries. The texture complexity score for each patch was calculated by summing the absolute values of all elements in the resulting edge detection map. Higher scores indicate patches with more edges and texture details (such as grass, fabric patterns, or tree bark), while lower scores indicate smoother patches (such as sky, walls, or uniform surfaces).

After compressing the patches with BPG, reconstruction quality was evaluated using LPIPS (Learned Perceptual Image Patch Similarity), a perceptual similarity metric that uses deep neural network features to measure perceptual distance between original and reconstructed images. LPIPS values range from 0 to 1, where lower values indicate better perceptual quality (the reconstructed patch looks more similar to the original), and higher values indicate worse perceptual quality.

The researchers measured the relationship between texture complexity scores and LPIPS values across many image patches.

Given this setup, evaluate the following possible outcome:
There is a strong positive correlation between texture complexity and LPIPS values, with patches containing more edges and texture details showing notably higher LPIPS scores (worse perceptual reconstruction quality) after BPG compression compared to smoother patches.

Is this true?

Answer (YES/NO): YES